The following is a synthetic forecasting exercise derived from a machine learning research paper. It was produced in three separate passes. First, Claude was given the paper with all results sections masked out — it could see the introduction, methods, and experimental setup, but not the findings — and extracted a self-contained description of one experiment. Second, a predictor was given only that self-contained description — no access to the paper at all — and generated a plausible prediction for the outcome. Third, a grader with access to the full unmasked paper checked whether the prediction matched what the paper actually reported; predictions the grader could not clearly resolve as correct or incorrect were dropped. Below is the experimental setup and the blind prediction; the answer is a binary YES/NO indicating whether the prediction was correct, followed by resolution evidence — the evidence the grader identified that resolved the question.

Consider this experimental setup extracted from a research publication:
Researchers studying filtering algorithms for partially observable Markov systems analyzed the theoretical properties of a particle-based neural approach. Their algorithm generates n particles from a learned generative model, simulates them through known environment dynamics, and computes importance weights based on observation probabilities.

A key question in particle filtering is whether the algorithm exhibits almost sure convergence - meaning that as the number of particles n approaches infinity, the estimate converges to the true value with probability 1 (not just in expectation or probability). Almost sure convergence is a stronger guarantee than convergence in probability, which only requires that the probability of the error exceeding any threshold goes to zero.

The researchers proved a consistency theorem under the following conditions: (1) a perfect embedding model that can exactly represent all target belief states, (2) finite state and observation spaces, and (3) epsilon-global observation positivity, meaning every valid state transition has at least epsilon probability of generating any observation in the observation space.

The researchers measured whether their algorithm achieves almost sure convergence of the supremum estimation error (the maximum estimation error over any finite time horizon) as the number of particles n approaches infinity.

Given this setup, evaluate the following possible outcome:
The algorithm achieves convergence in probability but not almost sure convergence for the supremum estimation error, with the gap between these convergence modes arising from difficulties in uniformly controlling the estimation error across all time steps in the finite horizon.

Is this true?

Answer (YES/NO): NO